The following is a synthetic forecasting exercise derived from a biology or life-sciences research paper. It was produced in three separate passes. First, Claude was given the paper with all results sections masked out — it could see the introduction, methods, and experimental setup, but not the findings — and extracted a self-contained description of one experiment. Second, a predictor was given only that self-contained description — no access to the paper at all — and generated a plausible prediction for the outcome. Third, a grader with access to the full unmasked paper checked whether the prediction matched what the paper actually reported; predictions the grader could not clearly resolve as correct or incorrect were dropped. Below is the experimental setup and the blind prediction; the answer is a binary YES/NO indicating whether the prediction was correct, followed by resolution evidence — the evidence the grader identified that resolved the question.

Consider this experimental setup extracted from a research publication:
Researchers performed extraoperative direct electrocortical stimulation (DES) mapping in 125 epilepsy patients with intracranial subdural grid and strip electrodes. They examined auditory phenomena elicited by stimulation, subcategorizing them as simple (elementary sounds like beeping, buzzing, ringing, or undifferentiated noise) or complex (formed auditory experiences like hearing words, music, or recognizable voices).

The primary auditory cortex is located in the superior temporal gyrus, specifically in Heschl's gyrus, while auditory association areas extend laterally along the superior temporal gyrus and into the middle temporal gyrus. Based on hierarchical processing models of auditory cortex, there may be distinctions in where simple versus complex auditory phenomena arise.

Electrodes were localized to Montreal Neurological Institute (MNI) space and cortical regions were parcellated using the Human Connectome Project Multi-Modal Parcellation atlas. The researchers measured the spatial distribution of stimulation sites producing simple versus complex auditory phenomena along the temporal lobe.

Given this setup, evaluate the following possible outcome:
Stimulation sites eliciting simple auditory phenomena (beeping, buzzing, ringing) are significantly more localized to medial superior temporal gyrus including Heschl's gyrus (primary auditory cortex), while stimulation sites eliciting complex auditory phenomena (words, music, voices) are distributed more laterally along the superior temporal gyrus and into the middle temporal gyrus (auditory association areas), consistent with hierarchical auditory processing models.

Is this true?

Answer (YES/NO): NO